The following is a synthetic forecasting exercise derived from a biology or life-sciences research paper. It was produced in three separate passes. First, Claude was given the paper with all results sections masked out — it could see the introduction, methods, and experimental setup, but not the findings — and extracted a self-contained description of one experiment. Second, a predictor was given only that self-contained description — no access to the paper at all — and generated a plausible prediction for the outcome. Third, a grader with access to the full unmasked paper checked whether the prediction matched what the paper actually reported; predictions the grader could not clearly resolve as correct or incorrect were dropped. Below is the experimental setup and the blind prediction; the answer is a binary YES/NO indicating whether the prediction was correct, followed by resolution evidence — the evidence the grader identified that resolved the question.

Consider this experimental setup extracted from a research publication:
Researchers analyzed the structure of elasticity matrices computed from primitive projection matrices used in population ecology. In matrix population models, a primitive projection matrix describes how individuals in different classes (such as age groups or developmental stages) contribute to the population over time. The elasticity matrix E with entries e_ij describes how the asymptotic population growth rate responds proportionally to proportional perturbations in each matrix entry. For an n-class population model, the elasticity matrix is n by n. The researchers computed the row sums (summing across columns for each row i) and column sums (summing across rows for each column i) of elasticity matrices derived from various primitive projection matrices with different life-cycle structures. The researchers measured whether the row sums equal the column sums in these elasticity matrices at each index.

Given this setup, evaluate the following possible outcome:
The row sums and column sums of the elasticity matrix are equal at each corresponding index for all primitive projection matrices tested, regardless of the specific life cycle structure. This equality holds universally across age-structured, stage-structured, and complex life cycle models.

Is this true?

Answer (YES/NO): YES